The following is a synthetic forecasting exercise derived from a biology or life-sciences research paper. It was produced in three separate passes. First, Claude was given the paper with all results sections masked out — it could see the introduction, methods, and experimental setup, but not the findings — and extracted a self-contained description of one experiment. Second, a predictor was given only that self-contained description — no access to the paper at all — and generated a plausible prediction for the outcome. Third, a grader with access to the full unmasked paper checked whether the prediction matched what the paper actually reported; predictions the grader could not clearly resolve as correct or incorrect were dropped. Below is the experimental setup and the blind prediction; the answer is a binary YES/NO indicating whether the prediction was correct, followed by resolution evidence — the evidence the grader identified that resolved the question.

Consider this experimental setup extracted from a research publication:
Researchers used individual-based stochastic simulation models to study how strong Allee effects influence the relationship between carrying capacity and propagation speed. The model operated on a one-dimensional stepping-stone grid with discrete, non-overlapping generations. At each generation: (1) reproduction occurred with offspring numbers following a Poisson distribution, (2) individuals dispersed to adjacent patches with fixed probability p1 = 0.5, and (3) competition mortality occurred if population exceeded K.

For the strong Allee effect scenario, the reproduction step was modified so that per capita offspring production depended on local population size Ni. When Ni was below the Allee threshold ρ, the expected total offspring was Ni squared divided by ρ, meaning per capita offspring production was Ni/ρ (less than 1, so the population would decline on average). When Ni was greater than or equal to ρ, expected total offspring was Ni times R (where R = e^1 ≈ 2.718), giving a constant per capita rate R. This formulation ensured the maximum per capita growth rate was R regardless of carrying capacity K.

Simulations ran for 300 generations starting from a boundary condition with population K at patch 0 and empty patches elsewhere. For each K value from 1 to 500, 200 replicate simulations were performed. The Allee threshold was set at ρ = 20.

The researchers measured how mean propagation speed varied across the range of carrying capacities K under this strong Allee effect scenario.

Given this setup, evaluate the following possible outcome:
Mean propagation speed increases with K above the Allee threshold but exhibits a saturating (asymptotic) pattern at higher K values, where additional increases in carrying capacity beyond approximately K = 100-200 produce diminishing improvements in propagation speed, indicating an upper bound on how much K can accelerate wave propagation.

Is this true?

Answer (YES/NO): NO